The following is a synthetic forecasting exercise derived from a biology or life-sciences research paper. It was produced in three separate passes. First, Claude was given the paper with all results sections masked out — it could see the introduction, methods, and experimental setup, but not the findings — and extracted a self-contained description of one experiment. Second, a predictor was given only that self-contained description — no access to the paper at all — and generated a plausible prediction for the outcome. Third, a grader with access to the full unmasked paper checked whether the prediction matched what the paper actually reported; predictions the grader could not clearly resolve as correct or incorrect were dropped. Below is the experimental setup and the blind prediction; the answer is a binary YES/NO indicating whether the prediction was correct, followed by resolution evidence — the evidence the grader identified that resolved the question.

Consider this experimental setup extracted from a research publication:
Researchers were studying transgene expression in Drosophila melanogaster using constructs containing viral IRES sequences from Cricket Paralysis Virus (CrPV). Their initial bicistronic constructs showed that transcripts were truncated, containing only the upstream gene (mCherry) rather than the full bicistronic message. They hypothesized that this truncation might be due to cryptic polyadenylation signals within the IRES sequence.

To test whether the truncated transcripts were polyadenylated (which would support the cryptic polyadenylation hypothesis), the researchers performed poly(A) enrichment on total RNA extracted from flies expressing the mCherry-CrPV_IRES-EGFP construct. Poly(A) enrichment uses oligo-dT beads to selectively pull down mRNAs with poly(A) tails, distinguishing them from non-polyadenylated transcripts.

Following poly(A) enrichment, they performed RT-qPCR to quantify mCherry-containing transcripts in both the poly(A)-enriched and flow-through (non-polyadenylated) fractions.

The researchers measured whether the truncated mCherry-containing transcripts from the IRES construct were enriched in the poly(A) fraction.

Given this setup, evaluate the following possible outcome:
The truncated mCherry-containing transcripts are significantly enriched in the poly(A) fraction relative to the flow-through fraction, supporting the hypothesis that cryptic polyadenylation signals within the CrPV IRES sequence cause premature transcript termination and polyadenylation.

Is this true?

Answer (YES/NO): YES